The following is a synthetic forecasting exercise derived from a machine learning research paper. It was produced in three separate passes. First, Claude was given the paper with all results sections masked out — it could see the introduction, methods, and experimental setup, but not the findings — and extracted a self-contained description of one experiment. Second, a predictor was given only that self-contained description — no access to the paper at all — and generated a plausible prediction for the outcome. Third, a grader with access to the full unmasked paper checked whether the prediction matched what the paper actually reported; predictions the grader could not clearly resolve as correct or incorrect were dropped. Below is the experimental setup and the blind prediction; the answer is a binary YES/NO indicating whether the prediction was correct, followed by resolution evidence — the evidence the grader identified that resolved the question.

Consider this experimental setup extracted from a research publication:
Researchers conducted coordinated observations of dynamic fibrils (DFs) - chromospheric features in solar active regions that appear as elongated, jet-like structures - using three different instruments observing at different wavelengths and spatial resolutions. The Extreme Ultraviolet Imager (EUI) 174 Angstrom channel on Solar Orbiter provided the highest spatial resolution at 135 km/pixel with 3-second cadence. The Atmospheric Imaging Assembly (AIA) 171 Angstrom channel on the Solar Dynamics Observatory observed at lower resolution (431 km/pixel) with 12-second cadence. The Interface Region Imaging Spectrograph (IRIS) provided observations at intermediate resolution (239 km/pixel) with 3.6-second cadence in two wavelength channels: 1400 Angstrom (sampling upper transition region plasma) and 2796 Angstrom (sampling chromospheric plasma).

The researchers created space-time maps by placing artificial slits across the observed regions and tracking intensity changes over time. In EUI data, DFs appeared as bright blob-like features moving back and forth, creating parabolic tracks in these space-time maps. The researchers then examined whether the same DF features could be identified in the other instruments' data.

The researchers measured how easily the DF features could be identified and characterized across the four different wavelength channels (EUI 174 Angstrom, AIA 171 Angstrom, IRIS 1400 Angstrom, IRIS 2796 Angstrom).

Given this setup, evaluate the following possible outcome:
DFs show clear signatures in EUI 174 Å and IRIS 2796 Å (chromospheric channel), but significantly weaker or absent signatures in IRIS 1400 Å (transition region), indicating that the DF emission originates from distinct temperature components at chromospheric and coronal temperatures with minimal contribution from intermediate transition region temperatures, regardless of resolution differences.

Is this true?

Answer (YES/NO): NO